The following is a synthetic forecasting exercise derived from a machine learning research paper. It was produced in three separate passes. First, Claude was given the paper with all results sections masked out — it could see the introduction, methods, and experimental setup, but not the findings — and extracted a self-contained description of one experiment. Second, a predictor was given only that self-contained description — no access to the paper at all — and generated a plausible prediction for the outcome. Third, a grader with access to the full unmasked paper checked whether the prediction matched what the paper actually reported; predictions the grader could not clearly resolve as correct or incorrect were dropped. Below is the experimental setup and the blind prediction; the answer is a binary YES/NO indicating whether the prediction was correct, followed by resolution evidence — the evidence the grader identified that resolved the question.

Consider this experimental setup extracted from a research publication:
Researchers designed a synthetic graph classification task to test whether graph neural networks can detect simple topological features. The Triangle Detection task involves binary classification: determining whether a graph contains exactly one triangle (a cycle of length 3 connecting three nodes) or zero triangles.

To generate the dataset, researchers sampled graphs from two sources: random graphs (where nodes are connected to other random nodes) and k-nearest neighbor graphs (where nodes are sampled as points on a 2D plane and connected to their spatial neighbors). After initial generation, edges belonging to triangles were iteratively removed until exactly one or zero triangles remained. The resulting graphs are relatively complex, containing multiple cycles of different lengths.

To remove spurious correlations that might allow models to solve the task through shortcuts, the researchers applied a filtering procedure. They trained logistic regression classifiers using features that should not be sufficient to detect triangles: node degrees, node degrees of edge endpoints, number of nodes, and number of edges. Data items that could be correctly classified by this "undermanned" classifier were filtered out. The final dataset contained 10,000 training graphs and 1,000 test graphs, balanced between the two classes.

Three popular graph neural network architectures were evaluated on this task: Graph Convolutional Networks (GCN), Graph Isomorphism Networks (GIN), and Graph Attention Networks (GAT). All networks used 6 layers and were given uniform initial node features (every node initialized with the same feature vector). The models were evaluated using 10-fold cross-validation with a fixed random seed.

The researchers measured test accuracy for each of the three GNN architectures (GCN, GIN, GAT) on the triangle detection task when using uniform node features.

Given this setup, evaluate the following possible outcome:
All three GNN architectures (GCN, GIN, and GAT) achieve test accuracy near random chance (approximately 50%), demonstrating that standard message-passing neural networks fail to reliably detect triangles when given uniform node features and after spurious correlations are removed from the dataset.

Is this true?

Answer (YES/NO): NO